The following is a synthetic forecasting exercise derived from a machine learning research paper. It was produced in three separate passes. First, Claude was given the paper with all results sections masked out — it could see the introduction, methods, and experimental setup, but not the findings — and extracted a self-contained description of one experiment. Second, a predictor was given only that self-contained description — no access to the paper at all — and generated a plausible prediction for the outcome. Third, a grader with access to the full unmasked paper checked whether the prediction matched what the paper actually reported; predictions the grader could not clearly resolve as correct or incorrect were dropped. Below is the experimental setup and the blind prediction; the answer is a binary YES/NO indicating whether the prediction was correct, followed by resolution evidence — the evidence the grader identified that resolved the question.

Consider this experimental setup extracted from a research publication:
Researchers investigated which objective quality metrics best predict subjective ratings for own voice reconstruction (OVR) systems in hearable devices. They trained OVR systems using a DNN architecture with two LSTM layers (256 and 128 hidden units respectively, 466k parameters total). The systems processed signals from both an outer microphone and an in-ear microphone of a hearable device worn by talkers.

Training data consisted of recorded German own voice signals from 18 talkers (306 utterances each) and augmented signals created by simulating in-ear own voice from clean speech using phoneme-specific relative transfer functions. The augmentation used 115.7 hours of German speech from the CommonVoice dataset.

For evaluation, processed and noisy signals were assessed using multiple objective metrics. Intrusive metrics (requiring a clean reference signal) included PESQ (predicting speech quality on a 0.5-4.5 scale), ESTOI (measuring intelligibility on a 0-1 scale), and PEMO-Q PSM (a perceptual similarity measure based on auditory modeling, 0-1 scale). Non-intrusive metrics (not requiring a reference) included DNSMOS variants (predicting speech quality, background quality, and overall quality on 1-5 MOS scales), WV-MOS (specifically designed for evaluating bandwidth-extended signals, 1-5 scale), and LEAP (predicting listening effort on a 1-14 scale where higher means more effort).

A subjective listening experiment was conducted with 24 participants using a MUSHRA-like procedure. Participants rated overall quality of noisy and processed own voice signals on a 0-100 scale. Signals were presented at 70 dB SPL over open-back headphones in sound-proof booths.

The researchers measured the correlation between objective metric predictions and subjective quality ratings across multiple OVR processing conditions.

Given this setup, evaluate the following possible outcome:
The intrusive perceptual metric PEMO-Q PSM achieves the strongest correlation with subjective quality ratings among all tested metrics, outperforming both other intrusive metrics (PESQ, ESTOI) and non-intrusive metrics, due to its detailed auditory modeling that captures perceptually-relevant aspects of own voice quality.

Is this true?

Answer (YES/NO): NO